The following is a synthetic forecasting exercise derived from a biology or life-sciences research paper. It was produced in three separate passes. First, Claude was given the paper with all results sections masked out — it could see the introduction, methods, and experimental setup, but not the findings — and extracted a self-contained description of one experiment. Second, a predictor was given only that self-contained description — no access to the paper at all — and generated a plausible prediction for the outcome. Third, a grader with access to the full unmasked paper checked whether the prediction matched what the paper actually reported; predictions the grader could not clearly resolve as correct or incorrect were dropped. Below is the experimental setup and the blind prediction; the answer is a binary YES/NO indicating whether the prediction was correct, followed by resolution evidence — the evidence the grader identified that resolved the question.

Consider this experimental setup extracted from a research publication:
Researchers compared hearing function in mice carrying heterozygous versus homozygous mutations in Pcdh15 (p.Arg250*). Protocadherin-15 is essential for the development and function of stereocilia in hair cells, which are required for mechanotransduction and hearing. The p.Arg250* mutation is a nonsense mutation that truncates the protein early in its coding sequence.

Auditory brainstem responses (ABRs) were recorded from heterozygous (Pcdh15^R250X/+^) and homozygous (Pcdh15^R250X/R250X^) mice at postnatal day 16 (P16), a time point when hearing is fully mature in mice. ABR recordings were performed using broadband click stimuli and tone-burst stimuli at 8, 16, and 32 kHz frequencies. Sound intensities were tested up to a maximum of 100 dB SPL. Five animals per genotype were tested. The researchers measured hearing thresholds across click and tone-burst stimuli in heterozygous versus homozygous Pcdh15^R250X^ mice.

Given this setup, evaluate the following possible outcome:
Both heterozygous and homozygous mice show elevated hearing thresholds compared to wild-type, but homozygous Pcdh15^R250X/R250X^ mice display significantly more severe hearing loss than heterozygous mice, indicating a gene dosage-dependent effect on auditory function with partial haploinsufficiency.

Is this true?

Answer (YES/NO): NO